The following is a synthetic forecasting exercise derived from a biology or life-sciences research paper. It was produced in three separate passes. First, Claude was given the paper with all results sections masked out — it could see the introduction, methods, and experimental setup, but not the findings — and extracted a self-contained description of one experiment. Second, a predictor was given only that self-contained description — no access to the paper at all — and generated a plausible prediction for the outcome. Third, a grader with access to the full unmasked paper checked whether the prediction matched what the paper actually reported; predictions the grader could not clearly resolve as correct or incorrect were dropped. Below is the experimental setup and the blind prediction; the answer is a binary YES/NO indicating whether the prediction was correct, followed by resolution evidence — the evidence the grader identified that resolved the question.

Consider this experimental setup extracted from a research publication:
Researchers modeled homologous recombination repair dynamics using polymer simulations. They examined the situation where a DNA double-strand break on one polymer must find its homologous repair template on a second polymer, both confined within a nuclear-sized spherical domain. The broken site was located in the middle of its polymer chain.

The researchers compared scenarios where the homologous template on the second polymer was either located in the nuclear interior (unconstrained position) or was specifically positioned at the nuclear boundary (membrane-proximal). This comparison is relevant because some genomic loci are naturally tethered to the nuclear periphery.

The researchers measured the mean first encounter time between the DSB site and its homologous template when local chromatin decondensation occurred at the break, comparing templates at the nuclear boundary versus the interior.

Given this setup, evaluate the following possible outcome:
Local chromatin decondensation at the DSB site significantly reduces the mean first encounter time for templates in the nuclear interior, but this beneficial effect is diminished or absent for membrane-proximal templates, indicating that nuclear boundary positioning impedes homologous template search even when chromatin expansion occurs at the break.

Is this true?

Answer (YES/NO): YES